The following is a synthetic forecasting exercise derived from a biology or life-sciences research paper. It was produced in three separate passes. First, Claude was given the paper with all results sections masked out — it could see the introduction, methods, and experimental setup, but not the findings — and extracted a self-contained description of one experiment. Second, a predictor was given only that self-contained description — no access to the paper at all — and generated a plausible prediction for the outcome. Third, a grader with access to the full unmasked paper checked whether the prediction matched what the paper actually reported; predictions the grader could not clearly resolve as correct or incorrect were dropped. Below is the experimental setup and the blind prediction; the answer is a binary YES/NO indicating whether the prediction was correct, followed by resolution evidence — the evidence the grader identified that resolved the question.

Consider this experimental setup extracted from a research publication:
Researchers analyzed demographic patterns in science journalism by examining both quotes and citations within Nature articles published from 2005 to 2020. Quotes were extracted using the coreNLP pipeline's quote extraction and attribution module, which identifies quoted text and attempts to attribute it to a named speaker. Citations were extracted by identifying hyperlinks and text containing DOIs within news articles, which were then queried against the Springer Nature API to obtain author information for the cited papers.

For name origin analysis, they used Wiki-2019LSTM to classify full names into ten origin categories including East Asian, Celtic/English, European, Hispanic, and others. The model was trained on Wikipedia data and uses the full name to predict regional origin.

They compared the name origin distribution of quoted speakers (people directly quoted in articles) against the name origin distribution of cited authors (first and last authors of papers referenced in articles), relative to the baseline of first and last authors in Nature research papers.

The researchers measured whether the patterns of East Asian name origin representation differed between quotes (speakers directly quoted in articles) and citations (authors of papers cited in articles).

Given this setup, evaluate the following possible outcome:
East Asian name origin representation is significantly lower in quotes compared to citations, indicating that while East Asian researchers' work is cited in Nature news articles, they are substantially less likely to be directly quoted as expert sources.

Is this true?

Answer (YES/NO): YES